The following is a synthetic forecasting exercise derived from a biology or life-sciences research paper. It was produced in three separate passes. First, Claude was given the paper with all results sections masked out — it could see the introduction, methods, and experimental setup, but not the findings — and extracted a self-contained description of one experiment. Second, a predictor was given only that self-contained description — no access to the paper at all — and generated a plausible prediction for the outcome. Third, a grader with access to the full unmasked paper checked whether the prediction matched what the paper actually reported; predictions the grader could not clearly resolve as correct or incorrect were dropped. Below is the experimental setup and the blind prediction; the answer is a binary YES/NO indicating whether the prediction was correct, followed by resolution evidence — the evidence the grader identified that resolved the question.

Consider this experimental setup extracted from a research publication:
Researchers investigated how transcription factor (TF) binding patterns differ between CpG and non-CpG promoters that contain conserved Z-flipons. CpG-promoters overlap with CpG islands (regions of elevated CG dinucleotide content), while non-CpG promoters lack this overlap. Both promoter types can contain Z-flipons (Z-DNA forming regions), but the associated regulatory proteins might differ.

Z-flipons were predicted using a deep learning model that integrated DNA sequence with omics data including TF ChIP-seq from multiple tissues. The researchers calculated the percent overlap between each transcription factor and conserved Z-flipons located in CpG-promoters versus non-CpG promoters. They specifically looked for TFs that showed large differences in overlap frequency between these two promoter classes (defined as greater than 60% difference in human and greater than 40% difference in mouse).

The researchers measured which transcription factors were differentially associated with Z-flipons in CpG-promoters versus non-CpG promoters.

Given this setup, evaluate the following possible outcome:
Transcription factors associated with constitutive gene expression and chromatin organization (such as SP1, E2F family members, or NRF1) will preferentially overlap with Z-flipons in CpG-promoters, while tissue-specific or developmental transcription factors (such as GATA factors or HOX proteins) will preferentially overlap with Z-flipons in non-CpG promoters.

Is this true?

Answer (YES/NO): NO